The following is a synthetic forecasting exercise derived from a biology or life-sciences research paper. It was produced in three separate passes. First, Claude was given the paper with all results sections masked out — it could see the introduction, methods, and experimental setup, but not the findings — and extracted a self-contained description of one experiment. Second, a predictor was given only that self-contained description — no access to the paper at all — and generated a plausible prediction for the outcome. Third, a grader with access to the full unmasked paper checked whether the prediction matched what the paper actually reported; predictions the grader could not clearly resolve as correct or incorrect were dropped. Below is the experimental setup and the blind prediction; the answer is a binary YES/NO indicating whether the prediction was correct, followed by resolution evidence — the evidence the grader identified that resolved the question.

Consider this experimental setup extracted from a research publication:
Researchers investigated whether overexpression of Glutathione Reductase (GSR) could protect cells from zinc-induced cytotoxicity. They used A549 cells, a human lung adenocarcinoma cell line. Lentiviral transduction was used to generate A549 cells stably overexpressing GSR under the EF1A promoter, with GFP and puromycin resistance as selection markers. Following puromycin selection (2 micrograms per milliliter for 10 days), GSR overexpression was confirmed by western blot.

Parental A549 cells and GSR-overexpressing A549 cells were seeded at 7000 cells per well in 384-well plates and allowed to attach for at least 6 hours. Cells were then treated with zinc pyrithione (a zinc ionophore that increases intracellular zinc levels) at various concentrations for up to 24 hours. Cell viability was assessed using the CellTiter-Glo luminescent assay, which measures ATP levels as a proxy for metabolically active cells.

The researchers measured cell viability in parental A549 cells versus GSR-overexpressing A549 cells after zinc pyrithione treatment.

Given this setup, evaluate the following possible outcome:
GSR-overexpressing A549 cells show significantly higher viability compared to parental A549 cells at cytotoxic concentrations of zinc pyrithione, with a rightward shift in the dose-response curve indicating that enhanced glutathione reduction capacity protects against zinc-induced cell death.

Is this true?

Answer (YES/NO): YES